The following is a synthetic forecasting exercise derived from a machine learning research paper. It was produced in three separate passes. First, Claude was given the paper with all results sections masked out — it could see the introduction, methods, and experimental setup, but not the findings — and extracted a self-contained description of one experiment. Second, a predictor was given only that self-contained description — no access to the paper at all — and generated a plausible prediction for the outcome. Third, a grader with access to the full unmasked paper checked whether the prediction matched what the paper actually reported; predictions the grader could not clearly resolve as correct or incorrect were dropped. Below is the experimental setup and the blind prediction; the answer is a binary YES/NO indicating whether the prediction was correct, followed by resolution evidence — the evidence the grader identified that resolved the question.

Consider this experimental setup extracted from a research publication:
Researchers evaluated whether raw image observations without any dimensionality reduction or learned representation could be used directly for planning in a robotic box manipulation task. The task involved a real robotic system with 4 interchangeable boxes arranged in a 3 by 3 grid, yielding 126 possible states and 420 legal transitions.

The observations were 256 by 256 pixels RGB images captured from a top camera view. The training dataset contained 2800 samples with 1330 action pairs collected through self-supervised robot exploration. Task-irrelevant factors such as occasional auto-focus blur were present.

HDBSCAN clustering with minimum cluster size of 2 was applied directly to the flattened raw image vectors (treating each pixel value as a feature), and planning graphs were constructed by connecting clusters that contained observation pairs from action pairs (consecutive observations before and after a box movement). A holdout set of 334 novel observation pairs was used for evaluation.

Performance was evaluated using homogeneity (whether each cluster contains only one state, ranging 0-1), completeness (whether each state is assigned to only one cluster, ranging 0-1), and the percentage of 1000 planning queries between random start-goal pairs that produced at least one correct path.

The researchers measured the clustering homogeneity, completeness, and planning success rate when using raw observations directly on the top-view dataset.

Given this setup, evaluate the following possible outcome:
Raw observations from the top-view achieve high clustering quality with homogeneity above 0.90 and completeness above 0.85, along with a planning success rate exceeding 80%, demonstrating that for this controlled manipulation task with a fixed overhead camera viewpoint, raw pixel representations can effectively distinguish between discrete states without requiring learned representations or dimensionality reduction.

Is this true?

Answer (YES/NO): NO